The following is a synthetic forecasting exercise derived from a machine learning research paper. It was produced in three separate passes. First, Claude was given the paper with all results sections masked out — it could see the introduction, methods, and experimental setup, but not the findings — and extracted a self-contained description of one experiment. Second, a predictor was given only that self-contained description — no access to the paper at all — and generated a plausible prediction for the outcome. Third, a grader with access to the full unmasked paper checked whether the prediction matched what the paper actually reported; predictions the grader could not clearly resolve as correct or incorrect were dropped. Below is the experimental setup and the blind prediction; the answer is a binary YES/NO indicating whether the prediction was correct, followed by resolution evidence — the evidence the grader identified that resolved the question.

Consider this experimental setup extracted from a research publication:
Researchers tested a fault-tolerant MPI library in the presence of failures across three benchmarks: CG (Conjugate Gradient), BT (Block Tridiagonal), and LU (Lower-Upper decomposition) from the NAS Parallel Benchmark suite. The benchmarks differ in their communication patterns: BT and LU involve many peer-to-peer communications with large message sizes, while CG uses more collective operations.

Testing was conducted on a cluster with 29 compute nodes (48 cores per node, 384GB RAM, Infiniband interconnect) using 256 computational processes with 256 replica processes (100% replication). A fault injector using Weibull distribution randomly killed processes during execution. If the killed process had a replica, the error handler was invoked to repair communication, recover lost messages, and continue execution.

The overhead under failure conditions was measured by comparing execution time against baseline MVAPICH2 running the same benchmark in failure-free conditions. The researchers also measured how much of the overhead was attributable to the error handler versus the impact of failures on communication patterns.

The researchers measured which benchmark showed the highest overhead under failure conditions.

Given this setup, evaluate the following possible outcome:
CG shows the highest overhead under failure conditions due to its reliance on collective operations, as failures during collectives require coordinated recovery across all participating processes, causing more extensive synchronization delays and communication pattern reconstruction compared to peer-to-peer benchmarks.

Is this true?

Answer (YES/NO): NO